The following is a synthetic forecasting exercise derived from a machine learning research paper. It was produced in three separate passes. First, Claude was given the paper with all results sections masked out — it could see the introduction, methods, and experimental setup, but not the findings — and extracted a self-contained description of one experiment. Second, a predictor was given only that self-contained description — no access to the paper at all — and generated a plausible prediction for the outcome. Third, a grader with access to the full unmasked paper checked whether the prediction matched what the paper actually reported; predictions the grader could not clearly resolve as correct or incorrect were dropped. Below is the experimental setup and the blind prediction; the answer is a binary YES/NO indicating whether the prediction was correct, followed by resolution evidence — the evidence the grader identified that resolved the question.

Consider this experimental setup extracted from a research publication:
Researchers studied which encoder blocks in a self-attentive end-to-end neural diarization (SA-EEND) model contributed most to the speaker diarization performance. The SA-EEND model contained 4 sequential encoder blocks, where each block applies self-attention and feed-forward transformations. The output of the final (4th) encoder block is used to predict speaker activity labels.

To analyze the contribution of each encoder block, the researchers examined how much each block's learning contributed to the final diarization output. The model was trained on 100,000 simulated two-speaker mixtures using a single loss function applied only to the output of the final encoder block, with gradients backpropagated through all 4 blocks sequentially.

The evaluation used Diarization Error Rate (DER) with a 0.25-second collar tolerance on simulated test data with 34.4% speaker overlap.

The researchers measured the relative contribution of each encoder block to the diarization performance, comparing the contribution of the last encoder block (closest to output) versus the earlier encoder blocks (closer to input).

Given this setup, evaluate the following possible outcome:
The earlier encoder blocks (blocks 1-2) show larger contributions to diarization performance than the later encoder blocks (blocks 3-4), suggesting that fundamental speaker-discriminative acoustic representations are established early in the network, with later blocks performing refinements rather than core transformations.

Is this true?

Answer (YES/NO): NO